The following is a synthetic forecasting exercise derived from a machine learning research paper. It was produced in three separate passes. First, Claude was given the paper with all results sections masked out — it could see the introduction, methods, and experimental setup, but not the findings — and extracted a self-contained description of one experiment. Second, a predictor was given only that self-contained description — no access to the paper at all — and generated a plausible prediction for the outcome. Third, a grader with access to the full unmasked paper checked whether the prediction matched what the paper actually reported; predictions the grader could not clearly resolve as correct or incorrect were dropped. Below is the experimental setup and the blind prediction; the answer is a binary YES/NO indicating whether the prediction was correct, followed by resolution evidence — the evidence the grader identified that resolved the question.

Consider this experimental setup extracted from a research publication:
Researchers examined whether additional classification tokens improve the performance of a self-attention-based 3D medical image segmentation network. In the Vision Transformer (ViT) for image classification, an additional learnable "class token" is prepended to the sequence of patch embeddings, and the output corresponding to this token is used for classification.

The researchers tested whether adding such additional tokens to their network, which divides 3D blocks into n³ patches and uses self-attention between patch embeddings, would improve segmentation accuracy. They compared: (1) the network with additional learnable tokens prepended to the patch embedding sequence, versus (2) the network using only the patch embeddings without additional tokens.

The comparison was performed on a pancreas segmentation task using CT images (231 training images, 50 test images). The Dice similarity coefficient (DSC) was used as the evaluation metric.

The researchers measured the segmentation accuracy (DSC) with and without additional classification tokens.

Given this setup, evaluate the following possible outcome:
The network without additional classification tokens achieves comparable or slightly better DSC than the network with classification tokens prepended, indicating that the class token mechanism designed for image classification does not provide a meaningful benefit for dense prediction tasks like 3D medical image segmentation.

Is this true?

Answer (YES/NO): YES